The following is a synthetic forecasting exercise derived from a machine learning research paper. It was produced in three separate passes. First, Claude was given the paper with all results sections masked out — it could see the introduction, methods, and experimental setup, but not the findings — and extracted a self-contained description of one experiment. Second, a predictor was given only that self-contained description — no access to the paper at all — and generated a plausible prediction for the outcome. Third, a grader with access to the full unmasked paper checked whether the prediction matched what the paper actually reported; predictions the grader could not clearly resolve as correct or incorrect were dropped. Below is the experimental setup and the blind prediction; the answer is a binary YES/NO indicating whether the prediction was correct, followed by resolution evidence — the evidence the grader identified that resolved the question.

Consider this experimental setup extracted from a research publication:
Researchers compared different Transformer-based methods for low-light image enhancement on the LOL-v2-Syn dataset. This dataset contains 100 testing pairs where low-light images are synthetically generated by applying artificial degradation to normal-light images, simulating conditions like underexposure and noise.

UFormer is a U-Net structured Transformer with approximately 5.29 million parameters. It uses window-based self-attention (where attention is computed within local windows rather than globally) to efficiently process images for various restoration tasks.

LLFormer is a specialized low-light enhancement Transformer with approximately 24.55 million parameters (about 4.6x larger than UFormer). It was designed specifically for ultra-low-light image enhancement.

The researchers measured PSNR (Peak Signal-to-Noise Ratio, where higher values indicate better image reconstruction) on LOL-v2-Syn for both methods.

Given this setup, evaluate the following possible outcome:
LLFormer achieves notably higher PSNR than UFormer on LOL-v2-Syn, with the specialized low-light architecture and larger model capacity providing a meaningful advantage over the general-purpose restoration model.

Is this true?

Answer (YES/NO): YES